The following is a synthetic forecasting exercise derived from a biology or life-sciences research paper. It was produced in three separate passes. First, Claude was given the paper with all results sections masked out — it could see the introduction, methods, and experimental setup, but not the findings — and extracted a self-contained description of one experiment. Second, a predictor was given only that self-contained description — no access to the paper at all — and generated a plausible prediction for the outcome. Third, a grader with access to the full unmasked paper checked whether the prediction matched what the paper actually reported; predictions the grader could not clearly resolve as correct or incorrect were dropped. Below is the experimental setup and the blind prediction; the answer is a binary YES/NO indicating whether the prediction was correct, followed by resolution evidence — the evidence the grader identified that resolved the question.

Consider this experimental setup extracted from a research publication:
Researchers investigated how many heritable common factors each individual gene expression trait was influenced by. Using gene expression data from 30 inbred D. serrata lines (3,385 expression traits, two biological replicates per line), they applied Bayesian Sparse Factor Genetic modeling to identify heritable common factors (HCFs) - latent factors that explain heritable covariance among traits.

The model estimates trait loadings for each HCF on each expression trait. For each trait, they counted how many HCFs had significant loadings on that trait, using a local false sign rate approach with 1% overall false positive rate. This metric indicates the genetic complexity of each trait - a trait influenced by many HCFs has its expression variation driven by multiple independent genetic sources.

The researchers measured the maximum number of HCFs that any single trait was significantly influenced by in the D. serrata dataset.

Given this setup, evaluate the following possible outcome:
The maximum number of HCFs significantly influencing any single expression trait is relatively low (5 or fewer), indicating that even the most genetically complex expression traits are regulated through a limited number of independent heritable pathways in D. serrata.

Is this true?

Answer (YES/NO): NO